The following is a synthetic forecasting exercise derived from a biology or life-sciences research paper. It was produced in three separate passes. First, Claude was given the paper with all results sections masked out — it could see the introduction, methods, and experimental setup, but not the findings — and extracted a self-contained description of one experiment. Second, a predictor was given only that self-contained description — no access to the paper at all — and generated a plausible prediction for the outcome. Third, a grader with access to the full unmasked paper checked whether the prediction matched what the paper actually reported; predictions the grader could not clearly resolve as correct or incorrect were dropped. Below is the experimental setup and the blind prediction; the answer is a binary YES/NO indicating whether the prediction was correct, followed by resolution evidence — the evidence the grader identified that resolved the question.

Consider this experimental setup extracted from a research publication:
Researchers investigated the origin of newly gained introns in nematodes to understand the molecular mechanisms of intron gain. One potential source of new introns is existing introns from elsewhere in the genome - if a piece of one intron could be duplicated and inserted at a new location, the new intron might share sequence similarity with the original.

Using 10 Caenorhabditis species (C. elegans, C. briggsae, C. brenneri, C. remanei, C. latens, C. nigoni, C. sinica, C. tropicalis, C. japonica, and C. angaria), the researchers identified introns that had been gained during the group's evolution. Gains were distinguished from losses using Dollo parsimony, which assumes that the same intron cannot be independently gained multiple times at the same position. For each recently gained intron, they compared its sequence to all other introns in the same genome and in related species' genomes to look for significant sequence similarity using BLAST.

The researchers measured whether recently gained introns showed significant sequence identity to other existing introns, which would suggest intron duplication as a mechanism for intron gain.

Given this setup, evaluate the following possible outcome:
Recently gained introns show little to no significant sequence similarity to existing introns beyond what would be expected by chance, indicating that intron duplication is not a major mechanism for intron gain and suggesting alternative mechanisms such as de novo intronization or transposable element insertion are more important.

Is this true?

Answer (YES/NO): NO